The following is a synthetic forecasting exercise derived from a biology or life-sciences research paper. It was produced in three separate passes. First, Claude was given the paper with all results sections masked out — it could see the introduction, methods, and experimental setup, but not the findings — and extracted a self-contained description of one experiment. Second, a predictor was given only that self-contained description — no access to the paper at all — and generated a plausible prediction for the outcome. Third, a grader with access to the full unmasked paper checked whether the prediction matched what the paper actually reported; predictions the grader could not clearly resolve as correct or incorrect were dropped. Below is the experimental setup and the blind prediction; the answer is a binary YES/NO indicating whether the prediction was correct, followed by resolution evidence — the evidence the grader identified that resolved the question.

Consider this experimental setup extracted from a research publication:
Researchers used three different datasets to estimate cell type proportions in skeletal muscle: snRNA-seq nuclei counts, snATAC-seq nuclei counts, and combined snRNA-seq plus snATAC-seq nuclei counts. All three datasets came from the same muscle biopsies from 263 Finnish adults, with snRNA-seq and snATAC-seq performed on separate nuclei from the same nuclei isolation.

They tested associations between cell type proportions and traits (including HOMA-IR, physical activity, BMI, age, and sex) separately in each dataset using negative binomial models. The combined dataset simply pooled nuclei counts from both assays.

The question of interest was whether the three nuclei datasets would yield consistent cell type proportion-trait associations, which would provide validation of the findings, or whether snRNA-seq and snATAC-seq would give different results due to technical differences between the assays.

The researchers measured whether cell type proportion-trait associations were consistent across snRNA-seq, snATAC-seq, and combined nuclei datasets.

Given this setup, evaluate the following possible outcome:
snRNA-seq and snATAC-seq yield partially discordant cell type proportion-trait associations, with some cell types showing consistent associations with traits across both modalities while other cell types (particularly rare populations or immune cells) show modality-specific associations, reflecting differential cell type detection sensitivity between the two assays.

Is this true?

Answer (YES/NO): NO